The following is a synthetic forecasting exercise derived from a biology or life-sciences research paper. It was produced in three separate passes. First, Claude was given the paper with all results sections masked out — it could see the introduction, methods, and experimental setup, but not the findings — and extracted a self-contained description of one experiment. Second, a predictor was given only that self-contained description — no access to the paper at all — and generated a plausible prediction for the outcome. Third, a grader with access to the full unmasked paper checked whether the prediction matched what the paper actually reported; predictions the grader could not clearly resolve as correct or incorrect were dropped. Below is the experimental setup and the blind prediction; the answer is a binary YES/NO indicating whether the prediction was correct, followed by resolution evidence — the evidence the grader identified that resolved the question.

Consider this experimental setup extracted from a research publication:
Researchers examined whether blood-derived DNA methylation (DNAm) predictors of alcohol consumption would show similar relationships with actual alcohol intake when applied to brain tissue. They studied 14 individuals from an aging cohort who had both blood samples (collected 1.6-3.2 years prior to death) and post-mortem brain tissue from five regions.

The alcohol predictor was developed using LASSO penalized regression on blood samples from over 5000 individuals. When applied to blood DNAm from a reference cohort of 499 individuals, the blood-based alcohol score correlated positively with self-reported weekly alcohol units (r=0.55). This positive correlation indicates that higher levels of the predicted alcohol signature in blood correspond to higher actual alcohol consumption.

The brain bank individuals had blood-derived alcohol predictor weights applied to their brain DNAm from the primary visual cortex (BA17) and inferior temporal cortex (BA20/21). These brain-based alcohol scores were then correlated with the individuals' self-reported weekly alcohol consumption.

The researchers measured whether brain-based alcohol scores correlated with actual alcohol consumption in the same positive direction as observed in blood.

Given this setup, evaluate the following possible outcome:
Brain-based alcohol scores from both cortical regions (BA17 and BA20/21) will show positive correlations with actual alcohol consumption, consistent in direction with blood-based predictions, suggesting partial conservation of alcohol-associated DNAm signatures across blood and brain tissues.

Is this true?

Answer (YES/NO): NO